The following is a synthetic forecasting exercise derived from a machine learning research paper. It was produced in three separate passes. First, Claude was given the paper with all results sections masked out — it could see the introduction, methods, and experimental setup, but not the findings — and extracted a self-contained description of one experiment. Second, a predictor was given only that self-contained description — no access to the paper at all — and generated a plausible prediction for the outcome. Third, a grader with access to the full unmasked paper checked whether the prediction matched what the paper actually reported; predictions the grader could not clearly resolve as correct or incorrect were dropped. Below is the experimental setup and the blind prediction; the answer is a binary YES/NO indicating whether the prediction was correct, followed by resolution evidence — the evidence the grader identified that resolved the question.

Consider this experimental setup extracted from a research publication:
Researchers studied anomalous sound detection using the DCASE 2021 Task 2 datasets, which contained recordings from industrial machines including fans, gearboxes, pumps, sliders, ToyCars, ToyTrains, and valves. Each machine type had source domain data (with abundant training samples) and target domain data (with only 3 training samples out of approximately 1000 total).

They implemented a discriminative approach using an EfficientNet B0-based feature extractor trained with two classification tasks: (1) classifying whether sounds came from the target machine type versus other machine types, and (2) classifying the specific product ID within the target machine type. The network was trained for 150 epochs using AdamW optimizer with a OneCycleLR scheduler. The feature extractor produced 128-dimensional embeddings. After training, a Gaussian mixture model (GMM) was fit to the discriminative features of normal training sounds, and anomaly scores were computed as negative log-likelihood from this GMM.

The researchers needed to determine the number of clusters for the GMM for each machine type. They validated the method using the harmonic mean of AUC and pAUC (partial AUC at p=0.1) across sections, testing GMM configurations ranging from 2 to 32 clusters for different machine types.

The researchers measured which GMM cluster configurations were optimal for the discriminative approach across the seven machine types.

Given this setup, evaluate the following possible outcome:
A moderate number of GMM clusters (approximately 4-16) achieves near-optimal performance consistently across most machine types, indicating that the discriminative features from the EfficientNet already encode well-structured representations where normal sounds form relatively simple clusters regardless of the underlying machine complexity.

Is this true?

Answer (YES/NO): NO